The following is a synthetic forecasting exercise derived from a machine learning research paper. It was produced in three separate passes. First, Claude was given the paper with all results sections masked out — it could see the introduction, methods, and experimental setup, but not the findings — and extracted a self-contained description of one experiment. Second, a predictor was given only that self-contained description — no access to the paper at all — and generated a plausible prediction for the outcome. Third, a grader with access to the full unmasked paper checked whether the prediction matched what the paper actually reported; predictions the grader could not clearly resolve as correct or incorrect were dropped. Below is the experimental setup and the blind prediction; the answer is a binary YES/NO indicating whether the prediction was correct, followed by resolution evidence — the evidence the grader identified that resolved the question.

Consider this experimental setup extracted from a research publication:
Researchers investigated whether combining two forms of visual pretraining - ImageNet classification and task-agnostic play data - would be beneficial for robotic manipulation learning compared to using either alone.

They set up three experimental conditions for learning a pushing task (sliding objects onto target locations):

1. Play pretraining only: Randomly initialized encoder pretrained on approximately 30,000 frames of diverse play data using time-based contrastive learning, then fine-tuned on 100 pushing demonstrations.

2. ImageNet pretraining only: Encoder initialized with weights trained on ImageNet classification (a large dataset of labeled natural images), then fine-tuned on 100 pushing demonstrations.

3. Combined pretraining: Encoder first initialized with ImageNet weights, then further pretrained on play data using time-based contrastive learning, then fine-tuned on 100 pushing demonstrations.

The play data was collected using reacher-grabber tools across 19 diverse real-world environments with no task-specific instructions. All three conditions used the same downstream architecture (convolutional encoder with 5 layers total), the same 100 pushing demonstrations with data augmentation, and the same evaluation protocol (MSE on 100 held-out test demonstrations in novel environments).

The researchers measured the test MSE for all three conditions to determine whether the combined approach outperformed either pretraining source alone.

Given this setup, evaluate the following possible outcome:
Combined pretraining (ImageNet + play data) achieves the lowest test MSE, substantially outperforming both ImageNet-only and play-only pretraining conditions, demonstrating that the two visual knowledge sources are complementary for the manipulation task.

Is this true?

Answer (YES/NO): YES